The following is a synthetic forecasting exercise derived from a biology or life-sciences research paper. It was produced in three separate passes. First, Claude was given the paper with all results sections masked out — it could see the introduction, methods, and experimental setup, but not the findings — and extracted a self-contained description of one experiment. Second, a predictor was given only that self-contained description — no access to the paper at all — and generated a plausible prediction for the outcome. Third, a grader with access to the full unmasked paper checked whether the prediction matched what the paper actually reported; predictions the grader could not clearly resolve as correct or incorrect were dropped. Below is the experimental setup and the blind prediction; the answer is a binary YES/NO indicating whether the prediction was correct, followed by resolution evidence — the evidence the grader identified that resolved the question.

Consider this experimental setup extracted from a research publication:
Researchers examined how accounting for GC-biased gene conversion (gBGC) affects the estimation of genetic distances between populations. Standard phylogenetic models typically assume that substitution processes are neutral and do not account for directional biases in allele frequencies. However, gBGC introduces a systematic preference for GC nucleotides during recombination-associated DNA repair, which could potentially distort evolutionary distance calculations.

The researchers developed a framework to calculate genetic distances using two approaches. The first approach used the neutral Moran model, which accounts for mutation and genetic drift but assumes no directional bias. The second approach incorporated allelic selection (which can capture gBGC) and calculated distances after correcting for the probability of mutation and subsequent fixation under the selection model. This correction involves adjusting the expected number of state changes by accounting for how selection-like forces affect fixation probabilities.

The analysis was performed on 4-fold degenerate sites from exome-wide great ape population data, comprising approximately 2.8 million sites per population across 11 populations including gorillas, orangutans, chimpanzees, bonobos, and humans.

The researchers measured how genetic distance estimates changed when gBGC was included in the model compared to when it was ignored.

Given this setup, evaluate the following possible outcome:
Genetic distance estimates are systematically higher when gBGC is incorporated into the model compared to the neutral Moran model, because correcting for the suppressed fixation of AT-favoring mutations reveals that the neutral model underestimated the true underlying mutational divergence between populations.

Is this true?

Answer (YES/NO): NO